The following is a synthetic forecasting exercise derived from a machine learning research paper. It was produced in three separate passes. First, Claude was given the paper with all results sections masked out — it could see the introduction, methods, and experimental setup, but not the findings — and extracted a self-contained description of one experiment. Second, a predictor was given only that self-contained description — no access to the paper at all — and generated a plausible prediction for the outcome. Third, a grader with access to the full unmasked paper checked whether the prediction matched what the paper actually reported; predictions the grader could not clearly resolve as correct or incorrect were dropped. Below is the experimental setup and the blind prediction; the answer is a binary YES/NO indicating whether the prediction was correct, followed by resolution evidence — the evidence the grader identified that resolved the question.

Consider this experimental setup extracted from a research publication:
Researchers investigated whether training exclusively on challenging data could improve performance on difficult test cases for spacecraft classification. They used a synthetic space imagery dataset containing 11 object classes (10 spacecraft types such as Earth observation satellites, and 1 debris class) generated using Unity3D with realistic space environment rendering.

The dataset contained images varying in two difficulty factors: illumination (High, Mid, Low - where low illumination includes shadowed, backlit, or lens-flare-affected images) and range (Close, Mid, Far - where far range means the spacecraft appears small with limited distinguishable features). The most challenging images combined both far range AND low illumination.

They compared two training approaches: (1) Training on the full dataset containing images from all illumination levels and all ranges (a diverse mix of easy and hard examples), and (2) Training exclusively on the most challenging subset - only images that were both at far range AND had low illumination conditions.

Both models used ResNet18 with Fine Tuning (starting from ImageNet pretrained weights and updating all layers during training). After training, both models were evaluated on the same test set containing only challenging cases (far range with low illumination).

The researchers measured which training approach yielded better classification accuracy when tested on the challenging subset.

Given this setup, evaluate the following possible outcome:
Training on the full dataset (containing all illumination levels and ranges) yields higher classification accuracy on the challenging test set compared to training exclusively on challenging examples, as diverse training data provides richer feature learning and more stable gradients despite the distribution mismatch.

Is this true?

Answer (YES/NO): YES